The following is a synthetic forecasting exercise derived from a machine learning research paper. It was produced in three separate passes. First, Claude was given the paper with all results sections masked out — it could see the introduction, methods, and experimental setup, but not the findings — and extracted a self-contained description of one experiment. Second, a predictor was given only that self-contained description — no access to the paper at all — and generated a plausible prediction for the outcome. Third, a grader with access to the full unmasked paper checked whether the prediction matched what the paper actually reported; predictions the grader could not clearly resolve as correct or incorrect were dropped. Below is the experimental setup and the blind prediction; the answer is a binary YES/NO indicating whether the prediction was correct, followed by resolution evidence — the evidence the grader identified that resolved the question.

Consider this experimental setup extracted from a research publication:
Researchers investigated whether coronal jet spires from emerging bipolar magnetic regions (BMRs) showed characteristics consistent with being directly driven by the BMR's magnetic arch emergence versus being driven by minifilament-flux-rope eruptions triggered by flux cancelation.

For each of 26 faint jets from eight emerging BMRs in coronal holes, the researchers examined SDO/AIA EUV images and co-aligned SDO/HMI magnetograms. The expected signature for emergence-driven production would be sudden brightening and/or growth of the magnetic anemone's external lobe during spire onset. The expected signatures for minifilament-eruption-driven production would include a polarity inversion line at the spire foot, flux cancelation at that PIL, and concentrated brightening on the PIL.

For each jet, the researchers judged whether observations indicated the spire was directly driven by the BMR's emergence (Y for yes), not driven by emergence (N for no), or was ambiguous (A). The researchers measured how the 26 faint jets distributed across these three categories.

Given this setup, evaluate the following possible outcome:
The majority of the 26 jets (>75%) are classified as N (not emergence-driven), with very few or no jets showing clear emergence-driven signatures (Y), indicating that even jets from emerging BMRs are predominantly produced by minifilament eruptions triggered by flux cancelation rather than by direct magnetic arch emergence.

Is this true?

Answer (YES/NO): NO